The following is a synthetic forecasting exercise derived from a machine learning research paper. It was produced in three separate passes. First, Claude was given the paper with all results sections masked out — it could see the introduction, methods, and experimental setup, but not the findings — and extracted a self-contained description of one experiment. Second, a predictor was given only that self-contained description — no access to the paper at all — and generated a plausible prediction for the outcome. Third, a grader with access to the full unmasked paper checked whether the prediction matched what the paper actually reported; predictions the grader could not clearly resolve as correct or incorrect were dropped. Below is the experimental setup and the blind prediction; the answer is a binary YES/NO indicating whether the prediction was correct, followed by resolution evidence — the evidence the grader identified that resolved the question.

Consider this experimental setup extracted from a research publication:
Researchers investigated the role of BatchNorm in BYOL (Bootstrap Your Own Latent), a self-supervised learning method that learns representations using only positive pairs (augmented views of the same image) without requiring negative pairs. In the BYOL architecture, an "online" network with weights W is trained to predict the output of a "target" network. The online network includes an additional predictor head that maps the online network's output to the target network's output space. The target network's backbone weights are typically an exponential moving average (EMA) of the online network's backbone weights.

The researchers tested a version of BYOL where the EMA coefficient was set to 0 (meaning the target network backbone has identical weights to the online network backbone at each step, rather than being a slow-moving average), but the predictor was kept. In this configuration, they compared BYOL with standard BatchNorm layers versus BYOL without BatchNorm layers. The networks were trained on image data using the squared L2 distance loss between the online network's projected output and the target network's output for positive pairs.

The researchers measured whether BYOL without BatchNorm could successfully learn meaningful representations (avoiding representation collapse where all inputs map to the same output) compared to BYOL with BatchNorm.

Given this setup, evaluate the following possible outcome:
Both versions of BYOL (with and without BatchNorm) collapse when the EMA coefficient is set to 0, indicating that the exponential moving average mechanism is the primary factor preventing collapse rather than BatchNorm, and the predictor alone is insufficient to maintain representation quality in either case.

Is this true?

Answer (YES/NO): NO